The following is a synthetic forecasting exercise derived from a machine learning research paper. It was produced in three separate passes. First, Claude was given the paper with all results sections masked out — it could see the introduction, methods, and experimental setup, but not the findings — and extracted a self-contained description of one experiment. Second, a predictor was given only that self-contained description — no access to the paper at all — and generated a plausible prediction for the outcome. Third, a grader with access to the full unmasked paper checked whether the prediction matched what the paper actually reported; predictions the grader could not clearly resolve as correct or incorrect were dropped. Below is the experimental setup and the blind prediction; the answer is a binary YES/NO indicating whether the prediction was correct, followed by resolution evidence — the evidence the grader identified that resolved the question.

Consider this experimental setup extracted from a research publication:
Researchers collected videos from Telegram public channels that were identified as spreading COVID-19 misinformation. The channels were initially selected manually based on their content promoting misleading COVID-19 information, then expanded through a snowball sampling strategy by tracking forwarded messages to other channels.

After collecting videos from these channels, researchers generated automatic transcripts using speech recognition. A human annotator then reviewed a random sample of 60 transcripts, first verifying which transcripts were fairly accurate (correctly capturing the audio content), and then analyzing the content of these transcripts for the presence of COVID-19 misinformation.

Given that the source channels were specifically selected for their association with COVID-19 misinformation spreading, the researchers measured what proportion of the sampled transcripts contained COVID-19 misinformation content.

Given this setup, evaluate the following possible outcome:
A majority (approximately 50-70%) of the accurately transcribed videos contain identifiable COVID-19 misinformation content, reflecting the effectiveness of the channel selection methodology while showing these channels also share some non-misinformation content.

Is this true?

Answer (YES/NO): NO